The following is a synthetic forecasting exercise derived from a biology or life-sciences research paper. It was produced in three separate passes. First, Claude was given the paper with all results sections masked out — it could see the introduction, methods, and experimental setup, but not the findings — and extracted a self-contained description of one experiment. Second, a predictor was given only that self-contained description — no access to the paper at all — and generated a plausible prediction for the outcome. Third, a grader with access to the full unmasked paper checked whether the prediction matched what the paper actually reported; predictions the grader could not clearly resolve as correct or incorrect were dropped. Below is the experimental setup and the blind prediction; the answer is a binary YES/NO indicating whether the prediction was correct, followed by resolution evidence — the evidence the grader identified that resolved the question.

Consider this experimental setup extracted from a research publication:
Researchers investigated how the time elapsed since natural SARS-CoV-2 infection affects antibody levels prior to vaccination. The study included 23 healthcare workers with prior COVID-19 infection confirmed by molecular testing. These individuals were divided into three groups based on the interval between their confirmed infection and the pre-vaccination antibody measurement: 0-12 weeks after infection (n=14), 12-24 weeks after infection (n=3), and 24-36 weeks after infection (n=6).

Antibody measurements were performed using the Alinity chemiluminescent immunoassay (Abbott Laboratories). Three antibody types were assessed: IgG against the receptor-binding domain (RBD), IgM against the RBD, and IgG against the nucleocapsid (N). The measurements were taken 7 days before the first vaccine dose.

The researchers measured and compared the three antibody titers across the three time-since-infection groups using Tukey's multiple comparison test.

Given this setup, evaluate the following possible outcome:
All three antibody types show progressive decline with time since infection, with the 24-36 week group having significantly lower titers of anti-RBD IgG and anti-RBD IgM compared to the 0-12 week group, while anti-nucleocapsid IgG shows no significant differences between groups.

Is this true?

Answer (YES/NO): NO